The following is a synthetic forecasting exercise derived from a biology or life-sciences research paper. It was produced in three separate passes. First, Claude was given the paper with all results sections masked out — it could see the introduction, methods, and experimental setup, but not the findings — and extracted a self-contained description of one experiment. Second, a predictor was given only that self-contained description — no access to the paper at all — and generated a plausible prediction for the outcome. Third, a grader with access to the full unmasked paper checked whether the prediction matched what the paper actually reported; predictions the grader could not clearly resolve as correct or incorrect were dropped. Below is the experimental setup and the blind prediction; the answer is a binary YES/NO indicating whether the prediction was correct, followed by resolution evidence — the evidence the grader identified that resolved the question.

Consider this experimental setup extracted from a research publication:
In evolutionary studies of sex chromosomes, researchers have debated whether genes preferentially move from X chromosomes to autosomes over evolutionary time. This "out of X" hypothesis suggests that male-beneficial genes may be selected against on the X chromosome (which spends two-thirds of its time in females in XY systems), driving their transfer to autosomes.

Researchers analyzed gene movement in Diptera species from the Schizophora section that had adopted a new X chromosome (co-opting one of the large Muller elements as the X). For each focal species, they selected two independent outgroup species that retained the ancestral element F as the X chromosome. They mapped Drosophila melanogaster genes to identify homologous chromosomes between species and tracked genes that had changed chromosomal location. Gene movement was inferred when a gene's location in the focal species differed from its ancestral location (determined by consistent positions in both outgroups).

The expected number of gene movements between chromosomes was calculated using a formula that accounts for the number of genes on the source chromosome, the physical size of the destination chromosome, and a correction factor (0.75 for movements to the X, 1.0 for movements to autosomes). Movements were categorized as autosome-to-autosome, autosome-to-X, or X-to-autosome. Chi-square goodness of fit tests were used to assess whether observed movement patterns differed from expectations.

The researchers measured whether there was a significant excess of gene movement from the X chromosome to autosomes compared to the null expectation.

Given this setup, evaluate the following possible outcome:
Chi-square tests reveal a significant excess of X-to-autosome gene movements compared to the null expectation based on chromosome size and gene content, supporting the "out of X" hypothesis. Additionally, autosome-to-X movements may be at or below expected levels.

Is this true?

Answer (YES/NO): YES